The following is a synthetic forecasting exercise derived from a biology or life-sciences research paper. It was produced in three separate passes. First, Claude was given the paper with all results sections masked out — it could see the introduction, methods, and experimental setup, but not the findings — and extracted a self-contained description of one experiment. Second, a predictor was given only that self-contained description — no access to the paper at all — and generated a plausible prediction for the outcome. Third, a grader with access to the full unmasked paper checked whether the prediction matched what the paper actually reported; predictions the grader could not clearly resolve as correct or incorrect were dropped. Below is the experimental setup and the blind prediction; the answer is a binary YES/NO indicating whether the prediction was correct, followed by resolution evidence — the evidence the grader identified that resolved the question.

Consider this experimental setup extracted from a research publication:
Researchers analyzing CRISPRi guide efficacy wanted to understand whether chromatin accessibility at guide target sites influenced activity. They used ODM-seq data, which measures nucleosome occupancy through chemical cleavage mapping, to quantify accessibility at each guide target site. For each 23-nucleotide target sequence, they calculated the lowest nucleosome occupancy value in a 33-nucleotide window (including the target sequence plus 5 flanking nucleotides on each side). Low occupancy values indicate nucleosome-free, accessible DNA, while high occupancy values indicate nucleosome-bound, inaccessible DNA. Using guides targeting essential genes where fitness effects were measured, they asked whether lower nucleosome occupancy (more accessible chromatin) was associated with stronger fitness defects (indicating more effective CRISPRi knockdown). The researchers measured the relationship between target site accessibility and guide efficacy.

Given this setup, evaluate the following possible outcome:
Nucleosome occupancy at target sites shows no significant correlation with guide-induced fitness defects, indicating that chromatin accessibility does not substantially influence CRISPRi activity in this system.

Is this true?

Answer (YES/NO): NO